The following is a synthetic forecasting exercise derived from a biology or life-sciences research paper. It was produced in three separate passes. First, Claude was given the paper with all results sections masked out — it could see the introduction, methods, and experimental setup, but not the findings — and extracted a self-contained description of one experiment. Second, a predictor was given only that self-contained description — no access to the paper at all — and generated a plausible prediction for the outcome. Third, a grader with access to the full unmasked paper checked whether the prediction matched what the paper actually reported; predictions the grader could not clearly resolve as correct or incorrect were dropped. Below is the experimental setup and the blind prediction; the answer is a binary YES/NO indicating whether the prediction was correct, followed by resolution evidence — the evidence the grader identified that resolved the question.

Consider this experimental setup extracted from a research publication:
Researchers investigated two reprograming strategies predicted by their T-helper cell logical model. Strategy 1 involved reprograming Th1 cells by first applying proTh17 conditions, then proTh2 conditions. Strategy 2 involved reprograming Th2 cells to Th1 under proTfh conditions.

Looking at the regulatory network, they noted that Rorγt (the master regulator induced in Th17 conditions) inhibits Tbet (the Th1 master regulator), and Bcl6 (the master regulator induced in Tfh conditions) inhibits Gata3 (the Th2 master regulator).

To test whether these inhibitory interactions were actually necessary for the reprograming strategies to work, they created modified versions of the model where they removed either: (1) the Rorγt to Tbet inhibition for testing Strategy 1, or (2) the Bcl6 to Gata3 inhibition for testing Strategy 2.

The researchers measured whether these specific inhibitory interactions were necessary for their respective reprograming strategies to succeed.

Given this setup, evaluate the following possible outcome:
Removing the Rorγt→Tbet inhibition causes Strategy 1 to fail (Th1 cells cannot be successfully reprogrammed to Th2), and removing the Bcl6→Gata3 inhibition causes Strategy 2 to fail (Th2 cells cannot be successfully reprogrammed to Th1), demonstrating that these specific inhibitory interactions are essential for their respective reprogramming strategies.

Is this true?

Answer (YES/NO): YES